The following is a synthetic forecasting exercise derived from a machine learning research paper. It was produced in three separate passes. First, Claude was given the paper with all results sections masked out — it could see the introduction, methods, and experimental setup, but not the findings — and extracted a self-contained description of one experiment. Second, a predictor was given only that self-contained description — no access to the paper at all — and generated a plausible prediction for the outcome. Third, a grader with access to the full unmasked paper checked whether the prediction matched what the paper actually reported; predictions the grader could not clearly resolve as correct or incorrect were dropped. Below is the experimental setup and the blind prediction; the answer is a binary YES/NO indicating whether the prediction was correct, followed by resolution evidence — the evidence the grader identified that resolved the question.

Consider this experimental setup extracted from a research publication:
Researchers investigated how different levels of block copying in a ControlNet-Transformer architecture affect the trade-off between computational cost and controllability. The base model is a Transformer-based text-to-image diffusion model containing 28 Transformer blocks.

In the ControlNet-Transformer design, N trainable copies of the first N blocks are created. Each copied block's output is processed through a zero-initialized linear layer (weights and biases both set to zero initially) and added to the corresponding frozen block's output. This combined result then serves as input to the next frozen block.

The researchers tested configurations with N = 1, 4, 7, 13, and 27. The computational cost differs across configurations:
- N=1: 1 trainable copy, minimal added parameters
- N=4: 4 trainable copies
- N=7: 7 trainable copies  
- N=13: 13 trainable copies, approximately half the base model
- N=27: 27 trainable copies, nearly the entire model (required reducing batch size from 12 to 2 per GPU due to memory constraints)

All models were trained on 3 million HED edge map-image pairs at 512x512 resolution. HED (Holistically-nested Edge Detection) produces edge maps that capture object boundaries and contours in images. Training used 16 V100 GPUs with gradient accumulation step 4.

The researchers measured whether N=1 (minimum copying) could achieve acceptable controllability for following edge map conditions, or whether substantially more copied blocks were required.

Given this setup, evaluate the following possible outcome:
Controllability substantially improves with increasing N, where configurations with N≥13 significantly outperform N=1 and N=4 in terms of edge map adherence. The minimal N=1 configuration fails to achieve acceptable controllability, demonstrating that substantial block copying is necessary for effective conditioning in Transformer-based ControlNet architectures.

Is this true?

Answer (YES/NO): NO